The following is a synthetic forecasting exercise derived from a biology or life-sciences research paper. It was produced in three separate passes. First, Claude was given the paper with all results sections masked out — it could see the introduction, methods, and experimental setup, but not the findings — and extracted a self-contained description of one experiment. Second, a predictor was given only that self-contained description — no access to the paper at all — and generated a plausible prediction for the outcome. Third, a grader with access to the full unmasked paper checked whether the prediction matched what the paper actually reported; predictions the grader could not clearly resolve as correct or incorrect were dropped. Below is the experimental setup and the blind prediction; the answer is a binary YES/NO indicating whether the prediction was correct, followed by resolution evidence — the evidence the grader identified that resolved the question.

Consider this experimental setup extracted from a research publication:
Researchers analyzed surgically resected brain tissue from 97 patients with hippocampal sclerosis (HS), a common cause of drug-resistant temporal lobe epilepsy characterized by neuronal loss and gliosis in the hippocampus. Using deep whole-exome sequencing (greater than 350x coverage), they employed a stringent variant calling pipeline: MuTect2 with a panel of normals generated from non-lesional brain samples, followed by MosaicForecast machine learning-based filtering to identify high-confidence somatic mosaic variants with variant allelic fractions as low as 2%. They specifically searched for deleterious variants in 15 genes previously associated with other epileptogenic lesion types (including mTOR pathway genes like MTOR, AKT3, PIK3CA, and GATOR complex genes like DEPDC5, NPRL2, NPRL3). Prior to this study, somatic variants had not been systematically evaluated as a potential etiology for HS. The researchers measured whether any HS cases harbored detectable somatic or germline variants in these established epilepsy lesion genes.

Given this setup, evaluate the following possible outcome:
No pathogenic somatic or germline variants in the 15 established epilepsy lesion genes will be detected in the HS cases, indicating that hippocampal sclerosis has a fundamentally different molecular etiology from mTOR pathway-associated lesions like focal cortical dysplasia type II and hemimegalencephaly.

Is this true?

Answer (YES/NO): NO